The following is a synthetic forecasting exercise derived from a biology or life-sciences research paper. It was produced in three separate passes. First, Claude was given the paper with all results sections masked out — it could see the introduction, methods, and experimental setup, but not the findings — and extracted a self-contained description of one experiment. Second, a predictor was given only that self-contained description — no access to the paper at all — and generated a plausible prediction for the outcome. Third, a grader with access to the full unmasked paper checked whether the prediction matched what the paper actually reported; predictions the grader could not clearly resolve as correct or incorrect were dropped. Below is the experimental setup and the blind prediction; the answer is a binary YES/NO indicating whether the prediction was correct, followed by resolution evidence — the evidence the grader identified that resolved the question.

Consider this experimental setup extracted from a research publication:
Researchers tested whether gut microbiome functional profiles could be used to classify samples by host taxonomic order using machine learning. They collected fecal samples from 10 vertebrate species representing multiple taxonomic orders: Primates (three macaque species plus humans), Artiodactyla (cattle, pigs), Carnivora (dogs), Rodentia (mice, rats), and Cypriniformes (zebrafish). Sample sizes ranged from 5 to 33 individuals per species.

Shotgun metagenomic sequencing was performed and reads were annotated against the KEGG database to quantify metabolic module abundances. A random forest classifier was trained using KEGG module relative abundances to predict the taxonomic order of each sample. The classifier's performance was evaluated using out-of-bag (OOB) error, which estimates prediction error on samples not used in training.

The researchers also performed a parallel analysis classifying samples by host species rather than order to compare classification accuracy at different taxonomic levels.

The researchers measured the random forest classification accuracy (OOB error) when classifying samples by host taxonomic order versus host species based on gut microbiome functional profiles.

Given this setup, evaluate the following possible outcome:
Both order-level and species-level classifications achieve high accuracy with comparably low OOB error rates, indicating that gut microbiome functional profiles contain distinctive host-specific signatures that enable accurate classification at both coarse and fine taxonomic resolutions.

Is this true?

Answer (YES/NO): NO